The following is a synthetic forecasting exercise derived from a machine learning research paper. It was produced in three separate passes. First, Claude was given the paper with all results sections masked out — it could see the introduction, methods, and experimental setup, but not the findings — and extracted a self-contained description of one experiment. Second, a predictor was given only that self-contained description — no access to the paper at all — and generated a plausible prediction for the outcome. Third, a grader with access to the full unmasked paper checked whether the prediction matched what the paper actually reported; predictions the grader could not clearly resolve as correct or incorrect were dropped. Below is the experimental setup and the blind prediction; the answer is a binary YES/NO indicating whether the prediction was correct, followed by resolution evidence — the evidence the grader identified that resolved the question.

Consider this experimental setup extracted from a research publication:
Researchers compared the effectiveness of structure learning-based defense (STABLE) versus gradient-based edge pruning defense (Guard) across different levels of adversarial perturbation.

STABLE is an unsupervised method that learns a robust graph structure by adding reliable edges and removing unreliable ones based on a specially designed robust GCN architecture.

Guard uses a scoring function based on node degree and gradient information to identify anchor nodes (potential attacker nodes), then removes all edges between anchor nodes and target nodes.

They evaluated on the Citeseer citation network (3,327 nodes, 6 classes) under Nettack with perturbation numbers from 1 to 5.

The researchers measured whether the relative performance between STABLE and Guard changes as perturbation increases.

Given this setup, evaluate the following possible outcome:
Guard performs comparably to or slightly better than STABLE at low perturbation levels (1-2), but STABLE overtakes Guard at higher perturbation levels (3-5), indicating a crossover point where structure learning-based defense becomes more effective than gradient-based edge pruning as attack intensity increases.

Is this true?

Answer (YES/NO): NO